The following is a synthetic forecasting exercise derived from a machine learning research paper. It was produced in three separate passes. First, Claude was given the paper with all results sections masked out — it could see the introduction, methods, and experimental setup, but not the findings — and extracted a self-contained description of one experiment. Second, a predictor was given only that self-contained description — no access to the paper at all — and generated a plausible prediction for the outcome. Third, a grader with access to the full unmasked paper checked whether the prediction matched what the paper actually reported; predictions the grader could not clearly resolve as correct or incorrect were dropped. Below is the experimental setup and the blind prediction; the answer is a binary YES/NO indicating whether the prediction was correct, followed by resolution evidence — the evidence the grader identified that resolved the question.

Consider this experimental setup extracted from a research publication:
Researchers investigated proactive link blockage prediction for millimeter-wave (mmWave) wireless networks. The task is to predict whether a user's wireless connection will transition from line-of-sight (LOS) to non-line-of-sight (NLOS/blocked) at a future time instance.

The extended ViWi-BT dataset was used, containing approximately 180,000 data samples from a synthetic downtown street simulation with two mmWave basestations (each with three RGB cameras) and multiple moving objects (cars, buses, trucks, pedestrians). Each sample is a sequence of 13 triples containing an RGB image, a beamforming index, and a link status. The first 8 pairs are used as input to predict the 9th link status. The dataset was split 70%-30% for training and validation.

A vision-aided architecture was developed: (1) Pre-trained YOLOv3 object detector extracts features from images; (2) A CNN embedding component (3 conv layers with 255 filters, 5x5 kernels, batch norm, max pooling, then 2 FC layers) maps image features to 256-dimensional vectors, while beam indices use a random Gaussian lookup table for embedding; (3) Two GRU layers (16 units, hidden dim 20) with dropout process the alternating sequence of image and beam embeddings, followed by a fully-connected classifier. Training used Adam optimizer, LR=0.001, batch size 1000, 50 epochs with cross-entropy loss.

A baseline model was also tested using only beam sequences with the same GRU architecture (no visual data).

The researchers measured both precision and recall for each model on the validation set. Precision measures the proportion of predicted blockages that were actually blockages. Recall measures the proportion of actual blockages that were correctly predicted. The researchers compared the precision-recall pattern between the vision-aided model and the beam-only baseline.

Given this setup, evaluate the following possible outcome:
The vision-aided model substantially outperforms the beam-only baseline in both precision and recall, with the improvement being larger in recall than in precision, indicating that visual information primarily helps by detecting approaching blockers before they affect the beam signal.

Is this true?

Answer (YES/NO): NO